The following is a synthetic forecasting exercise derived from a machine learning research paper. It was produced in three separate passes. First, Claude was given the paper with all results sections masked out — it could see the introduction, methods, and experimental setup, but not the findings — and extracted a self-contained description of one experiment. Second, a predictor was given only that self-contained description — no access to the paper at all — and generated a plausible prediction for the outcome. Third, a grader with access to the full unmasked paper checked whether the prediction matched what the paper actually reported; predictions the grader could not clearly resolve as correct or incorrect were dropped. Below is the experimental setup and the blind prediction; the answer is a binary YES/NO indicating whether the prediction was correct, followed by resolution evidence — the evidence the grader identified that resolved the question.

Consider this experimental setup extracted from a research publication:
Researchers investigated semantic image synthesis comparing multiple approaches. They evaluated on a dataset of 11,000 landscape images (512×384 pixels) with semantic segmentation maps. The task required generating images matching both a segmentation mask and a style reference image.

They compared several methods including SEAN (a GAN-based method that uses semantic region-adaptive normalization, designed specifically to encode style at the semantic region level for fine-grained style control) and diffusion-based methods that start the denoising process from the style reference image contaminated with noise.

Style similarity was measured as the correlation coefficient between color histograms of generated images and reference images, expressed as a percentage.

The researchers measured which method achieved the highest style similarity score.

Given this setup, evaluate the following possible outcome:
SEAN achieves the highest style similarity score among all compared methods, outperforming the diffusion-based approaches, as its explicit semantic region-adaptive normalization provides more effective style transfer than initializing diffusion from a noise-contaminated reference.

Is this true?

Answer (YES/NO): YES